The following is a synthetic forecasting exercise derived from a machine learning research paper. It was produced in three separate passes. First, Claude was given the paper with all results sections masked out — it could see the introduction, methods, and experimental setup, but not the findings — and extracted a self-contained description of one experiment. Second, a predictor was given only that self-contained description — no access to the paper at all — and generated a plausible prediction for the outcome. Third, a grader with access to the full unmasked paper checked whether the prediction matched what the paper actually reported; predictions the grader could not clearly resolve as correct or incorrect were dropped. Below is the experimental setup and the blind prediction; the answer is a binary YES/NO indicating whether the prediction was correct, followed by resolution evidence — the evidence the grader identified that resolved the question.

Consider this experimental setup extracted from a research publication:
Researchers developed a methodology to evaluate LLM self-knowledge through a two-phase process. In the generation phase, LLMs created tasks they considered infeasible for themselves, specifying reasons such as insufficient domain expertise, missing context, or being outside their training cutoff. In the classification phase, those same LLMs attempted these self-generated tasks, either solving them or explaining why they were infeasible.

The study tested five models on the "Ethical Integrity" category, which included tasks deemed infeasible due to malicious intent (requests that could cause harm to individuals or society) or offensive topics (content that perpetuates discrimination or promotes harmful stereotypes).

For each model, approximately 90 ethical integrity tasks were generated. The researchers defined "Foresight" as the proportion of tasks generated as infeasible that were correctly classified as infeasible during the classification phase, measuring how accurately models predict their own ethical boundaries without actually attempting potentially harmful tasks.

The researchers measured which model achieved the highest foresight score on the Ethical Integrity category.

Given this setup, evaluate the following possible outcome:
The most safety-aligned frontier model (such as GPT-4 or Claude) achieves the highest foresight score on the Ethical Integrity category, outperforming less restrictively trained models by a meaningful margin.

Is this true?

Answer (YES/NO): YES